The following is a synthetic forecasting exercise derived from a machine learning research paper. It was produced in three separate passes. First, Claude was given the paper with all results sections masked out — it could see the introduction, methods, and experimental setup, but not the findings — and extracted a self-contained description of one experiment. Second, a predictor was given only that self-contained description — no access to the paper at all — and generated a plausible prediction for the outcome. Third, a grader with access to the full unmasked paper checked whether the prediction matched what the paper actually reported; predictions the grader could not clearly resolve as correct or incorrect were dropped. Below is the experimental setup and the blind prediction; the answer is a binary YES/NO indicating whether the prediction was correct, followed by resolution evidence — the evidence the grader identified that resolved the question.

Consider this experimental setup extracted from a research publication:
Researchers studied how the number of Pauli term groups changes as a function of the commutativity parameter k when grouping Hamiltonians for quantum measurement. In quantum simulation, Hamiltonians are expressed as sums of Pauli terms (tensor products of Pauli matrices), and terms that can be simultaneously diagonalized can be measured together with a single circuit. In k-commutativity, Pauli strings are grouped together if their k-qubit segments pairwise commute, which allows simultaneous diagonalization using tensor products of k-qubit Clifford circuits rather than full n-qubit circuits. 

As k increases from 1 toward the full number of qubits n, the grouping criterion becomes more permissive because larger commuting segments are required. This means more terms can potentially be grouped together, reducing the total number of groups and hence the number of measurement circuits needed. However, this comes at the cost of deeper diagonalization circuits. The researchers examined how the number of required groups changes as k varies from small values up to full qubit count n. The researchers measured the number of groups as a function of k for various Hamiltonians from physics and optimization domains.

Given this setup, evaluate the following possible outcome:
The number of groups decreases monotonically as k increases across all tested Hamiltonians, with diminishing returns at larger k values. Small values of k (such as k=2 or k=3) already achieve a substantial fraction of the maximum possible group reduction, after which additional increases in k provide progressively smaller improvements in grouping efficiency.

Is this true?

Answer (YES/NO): NO